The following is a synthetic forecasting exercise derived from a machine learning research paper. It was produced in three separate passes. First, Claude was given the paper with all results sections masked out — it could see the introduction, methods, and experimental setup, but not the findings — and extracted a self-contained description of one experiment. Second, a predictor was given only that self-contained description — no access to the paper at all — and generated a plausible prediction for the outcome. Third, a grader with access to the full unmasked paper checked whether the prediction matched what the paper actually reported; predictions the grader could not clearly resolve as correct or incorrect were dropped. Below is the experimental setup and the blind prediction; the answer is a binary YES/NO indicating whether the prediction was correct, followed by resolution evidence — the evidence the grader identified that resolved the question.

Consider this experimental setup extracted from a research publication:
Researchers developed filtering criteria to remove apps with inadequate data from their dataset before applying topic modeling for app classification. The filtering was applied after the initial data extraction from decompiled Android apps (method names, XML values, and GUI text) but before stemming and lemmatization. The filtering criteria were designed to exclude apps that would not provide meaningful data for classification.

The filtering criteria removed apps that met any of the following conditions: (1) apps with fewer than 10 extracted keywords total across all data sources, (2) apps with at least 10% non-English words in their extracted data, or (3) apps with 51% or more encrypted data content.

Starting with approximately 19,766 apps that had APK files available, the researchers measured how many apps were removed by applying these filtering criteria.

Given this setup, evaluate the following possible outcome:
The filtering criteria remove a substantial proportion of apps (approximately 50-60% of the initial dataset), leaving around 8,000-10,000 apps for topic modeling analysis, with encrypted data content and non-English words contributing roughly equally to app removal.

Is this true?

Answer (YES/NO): NO